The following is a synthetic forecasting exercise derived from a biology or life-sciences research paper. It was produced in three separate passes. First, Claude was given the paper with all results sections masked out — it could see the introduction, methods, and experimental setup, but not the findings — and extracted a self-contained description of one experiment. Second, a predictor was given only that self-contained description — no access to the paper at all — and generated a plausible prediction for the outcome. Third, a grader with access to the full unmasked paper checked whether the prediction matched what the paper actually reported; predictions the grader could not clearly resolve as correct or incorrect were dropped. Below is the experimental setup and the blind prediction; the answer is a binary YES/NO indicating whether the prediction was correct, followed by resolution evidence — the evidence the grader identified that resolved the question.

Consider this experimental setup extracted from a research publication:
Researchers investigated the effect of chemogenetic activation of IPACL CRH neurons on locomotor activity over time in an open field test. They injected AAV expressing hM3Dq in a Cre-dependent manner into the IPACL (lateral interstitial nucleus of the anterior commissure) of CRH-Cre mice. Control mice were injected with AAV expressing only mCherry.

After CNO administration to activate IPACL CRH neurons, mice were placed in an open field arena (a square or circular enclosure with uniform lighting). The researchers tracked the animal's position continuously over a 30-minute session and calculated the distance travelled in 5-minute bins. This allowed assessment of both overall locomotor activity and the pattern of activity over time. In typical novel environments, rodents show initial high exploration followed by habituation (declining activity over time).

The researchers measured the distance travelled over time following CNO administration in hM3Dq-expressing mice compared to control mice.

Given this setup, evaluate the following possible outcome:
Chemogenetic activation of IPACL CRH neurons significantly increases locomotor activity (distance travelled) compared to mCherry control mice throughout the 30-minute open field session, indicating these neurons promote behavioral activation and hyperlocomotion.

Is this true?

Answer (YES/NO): YES